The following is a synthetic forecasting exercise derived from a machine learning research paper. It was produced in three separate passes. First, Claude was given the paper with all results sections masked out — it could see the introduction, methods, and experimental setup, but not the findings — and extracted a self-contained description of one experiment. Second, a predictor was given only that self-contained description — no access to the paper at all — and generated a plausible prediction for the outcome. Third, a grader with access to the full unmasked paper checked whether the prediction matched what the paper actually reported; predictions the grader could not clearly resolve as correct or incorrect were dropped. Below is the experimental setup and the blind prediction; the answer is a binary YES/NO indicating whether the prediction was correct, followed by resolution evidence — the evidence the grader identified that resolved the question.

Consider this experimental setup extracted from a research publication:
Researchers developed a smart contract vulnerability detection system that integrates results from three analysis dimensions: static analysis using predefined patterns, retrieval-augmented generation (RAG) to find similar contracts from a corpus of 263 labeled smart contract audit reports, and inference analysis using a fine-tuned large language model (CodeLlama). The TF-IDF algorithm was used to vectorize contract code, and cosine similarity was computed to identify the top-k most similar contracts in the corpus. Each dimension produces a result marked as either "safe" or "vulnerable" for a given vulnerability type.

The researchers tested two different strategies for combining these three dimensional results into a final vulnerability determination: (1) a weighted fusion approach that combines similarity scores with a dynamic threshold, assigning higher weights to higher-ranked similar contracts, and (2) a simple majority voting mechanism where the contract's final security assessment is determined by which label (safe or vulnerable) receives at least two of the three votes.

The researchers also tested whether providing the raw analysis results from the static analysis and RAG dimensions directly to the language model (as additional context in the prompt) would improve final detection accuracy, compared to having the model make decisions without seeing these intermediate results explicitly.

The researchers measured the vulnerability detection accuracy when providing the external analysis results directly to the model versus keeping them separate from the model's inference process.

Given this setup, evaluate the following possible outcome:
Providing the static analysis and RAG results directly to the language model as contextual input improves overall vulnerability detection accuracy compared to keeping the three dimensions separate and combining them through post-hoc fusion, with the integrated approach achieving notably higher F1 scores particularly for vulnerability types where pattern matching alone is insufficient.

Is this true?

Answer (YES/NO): NO